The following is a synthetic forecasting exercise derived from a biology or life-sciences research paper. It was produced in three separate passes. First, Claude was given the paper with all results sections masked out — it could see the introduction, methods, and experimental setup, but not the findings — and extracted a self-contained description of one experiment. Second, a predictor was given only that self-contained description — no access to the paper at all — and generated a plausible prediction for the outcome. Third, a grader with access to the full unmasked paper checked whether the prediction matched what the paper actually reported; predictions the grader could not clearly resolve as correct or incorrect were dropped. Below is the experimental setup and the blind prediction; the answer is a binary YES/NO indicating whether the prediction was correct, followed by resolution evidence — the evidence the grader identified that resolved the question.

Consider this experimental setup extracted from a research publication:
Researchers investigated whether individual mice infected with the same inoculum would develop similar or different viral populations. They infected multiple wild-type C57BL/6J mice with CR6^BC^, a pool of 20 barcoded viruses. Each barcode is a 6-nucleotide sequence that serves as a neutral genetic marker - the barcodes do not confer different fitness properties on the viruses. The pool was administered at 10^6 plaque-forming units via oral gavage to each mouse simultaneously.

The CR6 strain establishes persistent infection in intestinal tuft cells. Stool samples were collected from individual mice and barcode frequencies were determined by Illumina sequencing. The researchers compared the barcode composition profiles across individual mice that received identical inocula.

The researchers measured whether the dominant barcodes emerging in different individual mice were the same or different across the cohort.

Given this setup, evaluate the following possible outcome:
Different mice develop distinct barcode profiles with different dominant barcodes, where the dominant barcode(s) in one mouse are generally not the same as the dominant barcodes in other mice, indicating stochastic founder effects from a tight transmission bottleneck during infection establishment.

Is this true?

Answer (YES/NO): YES